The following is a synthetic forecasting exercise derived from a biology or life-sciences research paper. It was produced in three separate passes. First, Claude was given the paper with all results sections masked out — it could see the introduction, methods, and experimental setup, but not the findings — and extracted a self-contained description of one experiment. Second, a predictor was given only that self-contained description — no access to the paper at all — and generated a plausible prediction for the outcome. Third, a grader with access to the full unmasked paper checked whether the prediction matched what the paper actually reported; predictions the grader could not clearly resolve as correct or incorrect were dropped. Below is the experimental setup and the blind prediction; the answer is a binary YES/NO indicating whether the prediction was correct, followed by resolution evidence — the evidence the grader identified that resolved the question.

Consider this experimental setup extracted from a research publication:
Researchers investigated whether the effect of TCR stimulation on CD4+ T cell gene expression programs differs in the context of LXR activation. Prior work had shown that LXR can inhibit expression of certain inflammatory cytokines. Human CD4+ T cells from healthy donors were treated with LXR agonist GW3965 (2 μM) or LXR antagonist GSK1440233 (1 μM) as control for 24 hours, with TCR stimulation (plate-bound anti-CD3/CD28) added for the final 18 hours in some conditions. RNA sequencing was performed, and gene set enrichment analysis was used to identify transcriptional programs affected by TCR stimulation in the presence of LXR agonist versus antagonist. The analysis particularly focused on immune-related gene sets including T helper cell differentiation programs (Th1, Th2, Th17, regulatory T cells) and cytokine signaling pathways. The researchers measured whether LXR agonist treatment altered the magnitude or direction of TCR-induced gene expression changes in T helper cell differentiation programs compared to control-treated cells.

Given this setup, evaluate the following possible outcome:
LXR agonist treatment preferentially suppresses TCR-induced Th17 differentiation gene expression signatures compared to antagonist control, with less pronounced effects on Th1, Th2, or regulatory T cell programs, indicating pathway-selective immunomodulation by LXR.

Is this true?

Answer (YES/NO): NO